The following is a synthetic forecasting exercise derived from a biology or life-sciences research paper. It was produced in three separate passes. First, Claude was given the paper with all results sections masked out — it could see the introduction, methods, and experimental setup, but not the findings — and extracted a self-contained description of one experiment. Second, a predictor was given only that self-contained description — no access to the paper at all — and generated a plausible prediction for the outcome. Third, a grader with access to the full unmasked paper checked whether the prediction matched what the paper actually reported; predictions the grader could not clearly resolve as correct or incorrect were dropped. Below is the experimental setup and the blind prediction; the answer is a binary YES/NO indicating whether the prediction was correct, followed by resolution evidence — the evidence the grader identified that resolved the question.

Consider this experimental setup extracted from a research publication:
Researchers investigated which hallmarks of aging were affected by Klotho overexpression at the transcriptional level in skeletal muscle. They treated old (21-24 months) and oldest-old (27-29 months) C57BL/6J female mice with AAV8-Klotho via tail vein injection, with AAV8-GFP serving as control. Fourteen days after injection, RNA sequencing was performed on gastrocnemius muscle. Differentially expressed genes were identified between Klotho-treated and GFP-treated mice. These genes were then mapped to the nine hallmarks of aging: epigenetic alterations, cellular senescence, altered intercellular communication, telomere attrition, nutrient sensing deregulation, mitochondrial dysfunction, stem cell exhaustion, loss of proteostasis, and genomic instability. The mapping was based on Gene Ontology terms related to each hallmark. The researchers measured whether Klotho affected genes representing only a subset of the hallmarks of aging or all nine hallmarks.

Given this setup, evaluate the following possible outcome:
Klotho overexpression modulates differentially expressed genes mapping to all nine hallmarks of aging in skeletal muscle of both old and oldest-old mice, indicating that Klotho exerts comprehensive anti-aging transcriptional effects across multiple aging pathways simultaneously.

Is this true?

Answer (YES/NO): YES